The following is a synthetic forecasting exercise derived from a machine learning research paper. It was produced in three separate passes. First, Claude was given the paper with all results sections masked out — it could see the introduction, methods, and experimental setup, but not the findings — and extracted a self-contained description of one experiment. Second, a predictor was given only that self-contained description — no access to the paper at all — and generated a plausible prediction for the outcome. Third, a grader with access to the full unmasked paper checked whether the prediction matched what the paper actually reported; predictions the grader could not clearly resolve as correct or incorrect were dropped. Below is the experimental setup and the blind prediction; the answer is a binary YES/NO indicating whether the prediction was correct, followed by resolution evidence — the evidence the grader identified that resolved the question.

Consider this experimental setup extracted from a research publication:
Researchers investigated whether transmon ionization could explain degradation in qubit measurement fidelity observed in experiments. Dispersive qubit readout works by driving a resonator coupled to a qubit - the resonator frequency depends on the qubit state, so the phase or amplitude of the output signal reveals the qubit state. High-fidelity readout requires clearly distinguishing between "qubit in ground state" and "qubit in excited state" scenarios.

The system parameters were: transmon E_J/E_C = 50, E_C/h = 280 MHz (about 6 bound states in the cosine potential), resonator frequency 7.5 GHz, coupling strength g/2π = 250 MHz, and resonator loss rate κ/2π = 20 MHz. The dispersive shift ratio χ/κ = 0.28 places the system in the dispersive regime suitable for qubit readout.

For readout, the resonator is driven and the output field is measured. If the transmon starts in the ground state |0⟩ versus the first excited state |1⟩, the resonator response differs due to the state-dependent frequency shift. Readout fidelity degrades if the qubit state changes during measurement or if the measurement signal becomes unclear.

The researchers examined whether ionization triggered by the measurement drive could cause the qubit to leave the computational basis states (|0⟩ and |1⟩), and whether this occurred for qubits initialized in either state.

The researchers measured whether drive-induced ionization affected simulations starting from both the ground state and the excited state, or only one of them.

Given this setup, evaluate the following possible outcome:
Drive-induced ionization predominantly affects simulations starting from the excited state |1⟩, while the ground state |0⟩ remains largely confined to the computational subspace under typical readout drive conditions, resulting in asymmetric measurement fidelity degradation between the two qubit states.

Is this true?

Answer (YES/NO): NO